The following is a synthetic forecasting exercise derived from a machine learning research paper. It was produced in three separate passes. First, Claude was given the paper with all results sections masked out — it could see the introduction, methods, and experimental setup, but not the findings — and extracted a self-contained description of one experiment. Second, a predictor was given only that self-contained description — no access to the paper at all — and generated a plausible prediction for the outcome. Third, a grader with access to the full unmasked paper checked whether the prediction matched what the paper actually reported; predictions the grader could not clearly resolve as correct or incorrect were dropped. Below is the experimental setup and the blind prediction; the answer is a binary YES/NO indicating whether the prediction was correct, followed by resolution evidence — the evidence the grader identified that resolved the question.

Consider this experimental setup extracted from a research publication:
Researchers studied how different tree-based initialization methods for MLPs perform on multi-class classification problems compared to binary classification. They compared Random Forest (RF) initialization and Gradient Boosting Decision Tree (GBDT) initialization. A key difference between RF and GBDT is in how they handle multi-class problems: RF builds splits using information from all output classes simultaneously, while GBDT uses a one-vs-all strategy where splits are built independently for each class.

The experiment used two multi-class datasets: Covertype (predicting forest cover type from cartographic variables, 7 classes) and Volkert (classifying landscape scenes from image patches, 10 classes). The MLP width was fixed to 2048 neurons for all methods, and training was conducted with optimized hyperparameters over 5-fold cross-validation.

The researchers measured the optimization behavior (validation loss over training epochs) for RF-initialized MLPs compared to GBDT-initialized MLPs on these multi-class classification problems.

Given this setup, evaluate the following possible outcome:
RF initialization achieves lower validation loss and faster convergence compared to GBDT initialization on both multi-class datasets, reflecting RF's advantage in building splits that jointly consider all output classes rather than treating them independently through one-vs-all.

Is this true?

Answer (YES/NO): YES